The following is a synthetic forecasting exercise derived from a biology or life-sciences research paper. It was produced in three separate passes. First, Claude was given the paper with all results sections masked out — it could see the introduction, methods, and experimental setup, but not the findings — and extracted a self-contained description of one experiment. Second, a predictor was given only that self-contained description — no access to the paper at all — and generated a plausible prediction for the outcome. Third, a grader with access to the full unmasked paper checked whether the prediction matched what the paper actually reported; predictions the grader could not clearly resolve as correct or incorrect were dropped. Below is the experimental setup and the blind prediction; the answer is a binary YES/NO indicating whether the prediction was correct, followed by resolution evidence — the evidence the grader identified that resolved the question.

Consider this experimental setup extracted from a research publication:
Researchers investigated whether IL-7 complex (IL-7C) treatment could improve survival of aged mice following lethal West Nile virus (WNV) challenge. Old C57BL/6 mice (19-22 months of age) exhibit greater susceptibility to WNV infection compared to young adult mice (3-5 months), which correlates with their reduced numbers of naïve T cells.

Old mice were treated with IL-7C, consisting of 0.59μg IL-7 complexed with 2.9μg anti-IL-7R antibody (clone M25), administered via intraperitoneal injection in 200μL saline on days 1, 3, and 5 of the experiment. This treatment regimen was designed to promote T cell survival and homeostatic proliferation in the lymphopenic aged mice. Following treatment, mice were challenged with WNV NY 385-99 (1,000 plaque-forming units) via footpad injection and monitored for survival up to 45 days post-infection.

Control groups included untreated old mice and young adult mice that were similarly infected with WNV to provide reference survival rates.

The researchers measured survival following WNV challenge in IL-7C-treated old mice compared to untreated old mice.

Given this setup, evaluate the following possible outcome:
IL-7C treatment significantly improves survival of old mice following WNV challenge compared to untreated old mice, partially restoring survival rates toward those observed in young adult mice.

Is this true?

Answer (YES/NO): NO